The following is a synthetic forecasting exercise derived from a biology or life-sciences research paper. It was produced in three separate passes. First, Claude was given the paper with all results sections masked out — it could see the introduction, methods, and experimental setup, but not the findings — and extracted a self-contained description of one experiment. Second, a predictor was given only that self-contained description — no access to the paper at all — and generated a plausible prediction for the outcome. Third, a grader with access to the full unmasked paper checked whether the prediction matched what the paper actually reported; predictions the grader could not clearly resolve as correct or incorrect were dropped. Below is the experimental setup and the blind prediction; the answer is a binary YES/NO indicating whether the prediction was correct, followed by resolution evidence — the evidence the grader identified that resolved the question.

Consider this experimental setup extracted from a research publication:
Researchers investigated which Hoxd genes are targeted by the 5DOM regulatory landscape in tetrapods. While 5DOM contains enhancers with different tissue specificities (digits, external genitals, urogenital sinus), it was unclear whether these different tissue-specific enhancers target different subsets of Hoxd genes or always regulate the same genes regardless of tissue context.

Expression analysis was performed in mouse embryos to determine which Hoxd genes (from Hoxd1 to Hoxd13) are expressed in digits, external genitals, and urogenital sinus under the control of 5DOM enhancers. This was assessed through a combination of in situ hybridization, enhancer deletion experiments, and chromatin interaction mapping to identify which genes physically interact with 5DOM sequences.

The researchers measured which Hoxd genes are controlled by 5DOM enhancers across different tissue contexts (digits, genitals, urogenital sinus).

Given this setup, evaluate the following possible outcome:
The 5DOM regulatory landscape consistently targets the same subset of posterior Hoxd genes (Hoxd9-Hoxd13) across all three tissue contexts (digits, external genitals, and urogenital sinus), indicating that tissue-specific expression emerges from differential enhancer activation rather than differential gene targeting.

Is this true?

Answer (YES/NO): NO